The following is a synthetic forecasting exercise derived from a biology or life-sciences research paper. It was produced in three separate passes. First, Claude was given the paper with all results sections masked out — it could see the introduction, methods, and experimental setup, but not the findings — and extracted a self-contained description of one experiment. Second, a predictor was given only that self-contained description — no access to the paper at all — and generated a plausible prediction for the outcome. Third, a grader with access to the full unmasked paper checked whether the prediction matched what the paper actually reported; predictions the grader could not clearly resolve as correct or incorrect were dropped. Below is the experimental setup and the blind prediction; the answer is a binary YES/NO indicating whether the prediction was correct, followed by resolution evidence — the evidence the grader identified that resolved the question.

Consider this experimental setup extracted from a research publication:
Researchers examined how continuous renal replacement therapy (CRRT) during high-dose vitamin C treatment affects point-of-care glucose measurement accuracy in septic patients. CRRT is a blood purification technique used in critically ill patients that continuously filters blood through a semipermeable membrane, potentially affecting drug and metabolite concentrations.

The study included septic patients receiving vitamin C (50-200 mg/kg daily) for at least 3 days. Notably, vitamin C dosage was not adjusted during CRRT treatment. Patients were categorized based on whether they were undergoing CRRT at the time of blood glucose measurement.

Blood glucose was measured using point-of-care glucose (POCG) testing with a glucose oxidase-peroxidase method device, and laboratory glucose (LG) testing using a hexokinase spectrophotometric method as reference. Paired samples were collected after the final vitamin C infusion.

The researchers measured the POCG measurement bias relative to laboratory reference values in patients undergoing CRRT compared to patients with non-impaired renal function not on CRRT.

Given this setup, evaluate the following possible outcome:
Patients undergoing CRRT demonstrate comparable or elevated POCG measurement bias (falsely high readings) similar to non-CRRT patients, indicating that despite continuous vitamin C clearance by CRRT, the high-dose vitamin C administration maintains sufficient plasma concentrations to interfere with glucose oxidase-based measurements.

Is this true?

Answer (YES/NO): NO